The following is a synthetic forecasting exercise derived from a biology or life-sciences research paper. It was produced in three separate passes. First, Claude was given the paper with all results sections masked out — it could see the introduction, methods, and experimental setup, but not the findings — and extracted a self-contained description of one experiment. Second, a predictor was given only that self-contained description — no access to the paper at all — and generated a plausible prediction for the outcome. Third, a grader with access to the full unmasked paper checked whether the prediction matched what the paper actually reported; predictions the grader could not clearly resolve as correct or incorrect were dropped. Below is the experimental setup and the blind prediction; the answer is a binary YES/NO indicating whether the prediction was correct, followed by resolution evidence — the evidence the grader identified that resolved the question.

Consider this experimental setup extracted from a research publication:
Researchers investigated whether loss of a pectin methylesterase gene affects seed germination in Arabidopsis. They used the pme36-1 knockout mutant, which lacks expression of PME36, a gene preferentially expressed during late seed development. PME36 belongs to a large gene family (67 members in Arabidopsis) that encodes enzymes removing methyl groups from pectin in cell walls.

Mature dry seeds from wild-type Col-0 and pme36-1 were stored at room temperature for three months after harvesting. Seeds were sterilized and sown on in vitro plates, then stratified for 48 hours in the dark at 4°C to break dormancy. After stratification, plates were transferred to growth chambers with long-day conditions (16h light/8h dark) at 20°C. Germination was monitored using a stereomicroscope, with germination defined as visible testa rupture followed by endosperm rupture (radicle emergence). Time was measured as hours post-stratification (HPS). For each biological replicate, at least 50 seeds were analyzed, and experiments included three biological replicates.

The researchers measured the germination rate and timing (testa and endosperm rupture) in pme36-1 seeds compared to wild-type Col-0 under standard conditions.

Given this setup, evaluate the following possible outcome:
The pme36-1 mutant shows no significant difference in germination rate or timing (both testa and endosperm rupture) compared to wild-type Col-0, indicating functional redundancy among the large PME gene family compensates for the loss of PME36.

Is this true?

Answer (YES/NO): NO